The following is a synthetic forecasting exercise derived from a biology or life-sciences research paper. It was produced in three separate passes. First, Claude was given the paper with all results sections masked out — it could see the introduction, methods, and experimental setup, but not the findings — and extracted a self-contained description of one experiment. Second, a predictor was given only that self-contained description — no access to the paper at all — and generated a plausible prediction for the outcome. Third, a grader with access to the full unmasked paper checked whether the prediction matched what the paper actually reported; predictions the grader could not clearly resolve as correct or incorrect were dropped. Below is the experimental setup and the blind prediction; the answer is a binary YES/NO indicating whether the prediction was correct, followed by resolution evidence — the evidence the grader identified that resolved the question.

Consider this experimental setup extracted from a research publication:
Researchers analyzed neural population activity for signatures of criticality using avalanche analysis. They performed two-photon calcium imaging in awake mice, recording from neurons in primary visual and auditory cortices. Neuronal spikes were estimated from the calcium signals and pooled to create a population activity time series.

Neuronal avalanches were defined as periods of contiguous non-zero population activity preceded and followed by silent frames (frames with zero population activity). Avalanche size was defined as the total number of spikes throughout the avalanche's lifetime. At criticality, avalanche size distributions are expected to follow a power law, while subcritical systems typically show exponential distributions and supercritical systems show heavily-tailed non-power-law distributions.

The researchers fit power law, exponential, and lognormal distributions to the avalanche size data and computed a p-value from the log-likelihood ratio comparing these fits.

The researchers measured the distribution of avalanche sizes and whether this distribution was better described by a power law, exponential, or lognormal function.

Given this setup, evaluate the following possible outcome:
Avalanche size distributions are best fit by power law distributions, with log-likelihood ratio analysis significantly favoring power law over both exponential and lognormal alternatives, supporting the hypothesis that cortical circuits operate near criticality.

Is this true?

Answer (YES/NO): YES